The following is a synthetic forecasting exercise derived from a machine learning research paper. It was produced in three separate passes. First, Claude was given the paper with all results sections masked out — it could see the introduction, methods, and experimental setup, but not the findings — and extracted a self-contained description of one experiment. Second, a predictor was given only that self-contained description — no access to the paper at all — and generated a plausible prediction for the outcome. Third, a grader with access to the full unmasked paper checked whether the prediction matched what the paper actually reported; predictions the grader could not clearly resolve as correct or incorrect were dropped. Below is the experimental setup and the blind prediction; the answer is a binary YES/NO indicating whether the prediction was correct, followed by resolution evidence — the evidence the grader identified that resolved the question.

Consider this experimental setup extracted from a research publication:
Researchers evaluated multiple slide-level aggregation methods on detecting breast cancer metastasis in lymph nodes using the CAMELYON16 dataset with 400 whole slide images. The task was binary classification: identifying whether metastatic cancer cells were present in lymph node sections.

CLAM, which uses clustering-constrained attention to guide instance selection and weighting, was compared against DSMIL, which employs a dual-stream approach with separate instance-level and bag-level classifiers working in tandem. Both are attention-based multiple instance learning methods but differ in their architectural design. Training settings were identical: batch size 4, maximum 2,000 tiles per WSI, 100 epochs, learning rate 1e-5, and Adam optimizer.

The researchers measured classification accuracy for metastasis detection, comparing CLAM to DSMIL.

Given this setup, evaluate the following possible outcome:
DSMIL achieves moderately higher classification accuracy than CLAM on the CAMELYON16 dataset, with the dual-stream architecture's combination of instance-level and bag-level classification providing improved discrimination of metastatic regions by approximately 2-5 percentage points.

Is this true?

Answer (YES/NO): NO